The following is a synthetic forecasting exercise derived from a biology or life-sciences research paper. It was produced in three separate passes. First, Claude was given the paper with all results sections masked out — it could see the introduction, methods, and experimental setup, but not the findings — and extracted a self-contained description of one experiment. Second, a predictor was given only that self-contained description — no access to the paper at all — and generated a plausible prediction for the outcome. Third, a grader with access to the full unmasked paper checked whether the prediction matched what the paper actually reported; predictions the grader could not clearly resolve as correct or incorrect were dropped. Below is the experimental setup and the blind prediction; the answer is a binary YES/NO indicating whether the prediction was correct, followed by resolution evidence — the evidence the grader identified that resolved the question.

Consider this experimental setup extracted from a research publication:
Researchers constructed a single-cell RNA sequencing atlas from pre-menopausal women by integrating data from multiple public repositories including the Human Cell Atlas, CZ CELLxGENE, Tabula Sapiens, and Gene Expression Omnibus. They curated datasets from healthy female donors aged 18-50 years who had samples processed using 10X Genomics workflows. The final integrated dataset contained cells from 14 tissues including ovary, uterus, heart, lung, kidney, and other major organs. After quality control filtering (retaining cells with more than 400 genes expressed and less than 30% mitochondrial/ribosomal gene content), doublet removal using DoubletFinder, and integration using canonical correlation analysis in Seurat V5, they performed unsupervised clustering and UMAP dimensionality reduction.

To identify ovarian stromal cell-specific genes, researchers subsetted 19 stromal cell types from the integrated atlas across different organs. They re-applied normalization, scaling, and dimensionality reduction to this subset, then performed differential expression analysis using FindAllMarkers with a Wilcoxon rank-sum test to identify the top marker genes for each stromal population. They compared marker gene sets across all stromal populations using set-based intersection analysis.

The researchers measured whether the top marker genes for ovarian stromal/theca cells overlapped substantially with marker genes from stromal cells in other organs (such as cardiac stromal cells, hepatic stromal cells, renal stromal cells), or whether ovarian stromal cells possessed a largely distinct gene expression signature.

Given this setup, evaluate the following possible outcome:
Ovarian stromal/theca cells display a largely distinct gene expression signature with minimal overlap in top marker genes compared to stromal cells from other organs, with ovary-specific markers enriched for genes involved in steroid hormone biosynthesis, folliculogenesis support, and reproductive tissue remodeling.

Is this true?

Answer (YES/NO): NO